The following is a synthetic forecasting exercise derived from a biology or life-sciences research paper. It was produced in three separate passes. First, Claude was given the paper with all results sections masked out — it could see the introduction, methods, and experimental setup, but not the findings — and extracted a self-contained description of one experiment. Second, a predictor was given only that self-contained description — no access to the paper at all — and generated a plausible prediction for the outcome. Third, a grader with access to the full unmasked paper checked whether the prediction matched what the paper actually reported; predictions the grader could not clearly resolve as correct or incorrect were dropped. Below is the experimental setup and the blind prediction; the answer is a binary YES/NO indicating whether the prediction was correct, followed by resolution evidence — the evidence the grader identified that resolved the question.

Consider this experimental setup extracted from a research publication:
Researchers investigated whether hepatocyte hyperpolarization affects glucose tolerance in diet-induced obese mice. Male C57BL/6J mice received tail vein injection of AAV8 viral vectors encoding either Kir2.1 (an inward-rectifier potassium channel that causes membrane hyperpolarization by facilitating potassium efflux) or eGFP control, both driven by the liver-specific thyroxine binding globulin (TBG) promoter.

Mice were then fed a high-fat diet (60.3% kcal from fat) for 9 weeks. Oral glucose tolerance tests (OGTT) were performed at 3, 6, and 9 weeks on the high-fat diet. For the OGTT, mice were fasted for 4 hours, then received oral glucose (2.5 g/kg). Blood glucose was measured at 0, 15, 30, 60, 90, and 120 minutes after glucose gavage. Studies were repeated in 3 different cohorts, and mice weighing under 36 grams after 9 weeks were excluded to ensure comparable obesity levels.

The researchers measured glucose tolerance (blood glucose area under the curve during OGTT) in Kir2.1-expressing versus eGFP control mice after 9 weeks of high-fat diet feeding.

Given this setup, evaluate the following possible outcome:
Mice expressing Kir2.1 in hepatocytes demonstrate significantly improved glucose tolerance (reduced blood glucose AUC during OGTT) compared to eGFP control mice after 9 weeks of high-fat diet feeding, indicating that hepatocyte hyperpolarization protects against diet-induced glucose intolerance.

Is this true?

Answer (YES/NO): YES